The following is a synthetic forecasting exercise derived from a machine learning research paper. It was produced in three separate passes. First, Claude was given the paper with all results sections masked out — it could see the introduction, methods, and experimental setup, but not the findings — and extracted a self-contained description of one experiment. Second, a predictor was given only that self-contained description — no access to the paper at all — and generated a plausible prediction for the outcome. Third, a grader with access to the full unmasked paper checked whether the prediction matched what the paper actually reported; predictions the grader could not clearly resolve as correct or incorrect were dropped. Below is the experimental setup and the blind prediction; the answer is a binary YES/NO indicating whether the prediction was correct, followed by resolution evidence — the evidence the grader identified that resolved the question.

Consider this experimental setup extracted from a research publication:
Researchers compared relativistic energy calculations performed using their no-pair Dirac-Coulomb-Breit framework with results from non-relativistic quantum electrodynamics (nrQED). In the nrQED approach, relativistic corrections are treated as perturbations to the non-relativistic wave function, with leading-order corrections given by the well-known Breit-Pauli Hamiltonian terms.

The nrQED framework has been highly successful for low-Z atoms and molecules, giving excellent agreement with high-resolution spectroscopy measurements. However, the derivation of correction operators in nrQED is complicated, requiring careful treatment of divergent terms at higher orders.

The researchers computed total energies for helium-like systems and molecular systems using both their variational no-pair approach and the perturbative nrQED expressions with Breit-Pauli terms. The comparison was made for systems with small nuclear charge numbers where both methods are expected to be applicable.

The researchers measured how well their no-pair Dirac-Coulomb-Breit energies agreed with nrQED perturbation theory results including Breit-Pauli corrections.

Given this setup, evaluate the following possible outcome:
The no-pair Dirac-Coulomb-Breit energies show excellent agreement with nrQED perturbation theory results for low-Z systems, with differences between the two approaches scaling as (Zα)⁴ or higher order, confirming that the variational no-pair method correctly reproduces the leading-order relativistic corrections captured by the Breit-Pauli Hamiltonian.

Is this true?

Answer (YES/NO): NO